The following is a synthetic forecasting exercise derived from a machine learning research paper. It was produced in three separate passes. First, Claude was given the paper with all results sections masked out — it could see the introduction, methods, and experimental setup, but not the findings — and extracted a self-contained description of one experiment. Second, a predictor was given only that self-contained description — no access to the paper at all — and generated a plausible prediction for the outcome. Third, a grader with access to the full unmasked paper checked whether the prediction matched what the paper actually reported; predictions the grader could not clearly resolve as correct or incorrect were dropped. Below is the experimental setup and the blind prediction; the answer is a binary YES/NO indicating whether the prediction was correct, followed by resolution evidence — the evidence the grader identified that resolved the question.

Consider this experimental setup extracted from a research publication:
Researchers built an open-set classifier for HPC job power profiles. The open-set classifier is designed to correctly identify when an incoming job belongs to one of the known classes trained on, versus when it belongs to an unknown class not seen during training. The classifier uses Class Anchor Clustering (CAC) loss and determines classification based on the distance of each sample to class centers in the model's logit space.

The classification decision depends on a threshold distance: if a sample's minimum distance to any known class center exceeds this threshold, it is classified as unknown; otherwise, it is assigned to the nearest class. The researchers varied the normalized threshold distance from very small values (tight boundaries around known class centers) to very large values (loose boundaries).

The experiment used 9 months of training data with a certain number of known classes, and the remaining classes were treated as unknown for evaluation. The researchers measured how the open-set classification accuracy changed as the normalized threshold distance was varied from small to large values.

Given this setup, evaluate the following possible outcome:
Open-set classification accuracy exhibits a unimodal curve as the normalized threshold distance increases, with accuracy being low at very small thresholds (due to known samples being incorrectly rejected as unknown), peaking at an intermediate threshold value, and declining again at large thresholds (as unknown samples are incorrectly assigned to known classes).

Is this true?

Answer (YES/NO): YES